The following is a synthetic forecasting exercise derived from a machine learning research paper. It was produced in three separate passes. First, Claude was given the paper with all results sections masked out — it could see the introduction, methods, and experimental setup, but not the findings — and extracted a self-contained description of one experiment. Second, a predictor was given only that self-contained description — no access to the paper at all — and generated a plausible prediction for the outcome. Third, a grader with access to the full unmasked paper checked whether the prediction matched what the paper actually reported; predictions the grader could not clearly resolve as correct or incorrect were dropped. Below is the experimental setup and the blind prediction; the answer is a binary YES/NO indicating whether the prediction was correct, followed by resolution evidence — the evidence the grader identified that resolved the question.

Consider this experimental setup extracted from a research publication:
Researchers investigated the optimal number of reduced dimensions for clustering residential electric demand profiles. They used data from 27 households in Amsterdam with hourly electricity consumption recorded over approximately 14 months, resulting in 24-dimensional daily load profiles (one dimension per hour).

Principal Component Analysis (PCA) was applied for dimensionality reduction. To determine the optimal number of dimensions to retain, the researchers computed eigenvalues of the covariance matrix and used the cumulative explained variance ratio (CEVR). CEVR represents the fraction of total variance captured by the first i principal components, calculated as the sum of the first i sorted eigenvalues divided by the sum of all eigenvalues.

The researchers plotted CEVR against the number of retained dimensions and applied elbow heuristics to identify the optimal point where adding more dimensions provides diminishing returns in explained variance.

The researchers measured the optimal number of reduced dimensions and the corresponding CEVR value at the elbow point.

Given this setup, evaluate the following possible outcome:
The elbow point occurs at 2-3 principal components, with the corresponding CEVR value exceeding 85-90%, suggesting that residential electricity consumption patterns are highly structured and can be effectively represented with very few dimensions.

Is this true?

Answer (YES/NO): NO